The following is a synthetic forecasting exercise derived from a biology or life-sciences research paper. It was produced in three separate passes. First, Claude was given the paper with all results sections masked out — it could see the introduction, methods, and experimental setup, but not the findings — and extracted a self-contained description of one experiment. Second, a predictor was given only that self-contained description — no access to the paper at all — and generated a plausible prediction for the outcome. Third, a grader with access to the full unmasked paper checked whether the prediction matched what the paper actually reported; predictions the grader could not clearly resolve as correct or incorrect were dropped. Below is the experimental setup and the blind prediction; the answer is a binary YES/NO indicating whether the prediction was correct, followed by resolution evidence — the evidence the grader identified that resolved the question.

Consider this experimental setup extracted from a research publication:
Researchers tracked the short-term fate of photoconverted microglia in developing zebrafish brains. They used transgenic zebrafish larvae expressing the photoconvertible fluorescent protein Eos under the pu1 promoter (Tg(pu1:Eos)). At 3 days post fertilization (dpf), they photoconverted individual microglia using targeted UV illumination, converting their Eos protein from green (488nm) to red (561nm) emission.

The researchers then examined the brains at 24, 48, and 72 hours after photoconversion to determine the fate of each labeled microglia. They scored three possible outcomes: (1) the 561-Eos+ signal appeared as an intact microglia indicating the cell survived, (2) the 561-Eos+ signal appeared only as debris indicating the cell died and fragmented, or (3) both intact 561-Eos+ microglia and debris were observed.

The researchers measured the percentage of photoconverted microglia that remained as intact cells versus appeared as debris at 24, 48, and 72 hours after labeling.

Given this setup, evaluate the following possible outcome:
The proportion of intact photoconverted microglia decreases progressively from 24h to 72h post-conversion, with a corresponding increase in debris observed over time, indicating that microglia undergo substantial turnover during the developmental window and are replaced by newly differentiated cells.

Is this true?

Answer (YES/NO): YES